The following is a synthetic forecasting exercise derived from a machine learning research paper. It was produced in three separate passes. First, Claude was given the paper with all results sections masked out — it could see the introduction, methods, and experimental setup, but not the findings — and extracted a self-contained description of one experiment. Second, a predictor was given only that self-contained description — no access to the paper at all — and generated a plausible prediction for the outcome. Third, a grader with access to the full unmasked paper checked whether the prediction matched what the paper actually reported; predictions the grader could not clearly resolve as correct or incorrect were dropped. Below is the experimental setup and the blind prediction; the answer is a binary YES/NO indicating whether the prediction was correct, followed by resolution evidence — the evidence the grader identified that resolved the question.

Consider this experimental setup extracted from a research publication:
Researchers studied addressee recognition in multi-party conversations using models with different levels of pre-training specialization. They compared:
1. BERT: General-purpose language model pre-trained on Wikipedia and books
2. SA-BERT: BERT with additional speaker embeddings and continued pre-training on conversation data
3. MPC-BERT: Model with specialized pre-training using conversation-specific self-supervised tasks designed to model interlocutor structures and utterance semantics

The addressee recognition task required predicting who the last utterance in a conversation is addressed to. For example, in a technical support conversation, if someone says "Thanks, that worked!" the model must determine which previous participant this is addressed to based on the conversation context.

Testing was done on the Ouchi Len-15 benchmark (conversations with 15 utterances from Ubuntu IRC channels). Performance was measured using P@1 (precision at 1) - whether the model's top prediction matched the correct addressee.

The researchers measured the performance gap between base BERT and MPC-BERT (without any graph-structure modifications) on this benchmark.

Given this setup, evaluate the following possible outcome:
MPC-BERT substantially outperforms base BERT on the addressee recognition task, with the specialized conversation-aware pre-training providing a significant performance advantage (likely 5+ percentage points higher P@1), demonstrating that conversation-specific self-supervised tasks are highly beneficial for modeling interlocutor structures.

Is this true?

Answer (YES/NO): NO